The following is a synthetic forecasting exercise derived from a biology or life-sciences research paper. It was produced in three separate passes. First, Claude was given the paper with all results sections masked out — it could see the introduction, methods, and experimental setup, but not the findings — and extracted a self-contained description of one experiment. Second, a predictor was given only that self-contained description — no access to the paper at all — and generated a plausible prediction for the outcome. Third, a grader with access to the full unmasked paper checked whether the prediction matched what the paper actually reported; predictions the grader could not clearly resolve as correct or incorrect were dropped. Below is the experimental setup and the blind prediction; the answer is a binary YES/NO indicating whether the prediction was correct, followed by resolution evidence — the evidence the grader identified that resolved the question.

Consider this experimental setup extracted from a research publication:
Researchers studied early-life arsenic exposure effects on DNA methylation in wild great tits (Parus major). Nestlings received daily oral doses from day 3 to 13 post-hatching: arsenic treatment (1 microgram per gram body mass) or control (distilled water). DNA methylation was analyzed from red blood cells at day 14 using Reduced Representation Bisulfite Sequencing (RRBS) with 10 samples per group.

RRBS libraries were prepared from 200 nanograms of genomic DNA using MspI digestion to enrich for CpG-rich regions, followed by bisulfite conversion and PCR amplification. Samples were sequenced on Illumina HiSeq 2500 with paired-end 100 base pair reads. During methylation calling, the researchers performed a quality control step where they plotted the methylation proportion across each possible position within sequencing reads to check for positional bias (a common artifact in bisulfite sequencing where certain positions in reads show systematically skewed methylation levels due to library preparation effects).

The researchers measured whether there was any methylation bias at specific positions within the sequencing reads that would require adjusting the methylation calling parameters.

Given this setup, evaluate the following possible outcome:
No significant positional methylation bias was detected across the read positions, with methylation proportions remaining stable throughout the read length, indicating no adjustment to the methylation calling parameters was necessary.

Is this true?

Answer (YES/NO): NO